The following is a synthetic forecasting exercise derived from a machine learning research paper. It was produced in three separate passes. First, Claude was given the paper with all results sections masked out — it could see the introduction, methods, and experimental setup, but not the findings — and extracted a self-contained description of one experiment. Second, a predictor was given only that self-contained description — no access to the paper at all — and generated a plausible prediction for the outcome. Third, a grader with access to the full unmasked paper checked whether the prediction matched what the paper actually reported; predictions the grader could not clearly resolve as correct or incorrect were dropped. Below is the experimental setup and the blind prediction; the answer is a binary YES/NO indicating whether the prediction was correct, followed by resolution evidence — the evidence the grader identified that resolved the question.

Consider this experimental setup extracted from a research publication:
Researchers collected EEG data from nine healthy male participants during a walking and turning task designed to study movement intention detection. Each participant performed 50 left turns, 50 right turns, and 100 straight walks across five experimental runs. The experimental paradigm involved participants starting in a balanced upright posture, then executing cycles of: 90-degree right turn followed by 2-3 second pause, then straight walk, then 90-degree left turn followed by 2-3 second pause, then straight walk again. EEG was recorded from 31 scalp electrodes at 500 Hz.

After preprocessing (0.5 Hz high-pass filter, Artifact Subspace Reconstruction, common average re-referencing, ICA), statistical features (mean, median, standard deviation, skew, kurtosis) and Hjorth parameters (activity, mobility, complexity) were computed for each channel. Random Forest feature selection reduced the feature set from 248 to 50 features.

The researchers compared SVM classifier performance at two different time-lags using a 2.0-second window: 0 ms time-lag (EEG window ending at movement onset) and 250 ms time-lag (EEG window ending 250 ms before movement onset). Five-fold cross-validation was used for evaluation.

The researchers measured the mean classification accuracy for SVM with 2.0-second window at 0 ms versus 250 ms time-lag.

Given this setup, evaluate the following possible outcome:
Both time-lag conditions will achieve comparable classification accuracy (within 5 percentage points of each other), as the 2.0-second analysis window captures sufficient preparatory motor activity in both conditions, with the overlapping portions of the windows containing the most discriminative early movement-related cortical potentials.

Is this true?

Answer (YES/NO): YES